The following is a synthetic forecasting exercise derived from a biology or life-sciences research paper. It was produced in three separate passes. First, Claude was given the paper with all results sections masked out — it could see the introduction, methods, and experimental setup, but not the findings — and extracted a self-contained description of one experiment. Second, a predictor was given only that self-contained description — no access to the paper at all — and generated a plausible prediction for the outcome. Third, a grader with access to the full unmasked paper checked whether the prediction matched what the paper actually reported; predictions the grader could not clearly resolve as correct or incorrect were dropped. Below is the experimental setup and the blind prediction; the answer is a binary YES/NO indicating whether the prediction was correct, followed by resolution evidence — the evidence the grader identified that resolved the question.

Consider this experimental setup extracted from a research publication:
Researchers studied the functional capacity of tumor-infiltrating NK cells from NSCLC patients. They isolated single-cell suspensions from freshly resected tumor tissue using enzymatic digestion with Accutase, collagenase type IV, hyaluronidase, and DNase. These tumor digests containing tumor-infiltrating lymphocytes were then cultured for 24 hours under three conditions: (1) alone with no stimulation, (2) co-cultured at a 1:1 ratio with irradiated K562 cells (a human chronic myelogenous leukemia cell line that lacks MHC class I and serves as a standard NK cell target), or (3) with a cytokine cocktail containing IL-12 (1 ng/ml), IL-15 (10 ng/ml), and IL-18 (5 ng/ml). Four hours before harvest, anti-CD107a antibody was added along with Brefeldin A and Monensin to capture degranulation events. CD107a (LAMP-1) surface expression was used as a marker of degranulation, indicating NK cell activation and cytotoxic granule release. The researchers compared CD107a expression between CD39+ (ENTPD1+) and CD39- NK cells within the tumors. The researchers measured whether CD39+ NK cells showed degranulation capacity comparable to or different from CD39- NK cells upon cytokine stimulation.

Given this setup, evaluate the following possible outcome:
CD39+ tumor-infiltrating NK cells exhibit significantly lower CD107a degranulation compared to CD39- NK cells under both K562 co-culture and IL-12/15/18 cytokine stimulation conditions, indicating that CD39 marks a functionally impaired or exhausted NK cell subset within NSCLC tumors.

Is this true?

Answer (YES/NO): NO